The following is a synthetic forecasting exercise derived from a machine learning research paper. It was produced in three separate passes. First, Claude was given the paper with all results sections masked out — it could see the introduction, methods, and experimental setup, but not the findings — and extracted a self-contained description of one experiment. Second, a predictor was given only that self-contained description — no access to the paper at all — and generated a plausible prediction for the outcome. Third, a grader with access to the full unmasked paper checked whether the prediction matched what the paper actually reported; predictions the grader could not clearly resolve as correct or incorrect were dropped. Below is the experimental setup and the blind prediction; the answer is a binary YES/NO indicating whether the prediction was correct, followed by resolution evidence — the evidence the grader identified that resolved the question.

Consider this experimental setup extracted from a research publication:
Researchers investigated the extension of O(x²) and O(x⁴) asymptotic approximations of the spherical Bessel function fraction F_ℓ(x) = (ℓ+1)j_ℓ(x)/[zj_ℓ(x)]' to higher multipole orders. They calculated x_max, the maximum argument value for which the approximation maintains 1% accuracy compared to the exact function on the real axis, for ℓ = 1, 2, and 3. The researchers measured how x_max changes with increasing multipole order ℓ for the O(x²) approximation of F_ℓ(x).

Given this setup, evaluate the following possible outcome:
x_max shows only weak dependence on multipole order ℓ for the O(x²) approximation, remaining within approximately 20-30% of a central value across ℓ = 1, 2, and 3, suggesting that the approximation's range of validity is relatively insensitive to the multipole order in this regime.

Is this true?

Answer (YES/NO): NO